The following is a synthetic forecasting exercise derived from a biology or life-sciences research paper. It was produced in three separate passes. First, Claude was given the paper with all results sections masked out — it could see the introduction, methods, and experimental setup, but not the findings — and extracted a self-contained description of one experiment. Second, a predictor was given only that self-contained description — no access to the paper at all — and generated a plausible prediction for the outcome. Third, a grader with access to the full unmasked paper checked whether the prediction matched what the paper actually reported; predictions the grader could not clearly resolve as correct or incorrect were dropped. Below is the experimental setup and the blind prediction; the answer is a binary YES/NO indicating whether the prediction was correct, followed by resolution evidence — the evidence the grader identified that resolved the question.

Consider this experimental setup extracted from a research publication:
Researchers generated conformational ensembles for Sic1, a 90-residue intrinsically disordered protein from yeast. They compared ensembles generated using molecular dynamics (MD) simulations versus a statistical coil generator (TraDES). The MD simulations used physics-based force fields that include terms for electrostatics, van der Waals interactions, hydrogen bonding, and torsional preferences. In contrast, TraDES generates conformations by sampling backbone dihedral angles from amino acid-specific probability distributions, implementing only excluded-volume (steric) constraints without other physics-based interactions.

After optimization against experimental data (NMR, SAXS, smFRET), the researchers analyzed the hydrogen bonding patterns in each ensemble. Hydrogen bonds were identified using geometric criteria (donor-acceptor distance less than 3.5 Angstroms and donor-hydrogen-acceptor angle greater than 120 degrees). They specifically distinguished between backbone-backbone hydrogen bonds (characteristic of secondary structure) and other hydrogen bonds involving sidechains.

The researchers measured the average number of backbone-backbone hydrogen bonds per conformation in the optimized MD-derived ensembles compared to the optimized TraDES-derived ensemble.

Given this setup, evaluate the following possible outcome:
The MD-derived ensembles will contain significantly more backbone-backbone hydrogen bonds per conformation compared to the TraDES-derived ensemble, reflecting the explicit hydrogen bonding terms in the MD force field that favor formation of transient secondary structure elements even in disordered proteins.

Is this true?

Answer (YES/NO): YES